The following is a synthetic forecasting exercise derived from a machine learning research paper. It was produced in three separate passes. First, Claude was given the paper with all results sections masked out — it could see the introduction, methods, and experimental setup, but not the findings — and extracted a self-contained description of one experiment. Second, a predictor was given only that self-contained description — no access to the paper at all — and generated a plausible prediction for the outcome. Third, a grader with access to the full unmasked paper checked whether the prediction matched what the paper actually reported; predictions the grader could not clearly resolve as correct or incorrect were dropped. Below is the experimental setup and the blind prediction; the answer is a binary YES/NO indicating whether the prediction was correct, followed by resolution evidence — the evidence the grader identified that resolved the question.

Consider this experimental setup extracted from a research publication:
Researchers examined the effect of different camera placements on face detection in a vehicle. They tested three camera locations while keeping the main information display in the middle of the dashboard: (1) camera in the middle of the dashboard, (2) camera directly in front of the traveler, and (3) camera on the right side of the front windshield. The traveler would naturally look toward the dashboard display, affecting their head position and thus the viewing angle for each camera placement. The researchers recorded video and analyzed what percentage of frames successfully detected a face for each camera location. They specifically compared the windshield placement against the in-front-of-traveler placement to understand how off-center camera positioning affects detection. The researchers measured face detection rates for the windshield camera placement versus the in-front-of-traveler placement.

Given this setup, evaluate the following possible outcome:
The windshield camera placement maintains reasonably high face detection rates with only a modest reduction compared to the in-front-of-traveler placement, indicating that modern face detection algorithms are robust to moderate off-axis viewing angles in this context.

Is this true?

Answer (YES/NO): NO